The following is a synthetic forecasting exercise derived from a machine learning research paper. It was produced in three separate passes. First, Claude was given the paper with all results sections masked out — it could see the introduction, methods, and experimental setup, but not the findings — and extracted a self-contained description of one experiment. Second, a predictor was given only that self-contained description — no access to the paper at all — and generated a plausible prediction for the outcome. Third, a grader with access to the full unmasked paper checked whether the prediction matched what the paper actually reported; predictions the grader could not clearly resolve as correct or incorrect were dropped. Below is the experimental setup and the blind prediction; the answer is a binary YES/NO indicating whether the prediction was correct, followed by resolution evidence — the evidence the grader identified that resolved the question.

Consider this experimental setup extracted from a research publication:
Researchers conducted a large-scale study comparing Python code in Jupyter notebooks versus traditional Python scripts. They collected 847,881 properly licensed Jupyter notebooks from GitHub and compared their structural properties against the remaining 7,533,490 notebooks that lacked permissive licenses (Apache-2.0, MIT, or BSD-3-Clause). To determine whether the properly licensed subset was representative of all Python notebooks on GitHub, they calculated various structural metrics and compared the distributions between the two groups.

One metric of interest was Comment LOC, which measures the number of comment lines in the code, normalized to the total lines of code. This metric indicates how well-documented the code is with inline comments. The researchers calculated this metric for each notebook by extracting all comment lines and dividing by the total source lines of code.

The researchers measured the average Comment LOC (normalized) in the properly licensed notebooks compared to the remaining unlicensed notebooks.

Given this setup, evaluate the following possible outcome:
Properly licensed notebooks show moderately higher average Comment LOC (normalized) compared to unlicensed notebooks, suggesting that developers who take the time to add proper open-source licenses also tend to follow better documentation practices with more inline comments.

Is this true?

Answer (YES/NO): YES